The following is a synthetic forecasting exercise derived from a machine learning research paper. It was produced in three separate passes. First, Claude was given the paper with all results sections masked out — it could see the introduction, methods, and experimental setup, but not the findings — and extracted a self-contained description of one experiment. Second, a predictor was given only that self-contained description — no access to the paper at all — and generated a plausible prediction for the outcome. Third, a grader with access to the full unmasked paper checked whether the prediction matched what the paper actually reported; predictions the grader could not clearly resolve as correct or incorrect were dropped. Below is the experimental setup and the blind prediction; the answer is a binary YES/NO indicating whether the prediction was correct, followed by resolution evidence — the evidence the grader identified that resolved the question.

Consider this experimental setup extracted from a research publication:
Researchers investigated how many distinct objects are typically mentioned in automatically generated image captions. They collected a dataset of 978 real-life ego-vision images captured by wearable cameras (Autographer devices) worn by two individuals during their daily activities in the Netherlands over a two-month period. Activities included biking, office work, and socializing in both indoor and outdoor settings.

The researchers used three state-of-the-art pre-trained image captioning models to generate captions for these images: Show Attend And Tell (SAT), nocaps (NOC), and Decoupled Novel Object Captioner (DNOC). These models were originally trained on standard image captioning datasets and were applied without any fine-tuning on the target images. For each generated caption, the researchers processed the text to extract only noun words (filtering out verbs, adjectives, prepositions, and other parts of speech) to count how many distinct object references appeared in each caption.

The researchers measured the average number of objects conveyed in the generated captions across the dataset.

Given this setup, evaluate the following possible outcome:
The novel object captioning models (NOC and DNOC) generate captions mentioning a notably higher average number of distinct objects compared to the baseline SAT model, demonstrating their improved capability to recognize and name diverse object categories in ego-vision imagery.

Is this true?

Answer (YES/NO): NO